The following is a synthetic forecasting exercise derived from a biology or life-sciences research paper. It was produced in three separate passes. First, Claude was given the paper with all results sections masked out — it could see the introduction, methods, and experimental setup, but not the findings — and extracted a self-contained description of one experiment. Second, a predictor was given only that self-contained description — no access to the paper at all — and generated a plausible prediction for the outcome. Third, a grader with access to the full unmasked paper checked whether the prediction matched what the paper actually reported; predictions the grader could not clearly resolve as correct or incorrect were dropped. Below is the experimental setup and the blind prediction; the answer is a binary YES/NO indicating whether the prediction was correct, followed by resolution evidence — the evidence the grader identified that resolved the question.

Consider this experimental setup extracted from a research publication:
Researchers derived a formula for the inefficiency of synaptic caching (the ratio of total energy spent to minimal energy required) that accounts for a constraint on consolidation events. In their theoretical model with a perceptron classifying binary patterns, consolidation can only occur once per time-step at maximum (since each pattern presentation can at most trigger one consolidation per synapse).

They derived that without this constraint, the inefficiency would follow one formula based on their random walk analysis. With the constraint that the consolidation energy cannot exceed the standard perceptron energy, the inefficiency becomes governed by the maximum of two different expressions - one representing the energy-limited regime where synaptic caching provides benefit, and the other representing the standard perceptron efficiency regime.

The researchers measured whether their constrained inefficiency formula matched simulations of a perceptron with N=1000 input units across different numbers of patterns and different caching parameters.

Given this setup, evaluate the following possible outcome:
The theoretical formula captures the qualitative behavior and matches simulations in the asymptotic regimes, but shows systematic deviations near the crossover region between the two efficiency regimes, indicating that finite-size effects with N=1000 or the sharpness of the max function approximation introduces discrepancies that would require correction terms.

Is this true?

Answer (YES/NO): NO